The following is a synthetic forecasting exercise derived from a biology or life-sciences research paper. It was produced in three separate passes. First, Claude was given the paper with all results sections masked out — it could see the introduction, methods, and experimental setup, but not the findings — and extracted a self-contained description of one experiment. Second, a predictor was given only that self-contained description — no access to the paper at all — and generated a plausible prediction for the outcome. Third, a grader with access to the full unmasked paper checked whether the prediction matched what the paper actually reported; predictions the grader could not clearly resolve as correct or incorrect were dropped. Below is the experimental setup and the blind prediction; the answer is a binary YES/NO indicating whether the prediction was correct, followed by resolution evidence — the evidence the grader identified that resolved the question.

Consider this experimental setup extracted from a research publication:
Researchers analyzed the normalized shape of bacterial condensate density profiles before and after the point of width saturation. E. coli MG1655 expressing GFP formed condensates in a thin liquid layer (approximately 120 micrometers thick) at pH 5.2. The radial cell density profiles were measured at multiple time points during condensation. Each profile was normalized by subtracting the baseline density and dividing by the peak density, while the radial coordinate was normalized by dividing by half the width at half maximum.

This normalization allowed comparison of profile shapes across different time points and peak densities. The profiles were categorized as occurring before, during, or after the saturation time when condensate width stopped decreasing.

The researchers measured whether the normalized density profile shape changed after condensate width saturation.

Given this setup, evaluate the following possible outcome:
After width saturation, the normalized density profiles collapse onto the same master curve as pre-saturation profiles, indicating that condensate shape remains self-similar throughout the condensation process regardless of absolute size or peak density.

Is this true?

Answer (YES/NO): NO